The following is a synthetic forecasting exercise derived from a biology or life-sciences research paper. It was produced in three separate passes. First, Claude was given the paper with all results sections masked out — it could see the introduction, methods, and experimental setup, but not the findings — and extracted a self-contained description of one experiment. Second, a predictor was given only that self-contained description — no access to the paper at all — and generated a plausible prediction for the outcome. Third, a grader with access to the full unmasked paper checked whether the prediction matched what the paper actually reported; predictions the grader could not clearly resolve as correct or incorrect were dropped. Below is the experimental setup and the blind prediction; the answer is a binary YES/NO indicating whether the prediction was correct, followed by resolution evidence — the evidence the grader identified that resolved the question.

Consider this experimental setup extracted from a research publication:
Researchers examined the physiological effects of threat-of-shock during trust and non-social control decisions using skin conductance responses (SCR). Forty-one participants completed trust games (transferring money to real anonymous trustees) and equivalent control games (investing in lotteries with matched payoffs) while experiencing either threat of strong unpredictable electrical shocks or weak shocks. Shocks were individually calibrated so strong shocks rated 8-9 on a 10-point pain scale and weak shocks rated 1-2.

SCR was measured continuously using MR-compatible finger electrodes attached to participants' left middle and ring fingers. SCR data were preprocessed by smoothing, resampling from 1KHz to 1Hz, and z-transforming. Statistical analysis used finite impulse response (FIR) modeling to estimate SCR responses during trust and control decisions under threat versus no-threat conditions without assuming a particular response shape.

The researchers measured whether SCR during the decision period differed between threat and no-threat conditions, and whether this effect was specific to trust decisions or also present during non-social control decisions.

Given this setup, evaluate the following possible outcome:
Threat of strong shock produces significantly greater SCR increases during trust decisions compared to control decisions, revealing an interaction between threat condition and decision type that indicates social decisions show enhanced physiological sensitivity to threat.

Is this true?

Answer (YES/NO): NO